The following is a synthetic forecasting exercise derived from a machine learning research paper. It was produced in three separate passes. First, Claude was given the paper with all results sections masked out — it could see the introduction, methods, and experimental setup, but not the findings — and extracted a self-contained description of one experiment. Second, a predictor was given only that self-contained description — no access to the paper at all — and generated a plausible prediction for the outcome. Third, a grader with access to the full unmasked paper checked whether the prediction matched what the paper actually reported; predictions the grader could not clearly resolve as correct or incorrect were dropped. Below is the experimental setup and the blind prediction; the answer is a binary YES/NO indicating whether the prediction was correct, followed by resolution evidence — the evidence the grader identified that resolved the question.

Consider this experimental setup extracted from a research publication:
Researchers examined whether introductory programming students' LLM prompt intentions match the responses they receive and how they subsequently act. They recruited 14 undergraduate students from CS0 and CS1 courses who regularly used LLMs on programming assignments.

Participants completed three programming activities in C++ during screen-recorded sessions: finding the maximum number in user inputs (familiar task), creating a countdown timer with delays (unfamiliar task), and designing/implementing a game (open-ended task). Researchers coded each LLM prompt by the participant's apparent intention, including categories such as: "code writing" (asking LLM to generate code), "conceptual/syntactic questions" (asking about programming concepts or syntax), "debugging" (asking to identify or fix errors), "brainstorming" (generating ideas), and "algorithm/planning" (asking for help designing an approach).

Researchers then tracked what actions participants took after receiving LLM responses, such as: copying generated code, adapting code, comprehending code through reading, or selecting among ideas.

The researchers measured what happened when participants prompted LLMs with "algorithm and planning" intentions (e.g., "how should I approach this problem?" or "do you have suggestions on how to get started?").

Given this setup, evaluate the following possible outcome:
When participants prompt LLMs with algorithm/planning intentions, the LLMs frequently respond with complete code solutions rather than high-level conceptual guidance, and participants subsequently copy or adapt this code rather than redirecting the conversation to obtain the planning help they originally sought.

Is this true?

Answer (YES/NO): NO